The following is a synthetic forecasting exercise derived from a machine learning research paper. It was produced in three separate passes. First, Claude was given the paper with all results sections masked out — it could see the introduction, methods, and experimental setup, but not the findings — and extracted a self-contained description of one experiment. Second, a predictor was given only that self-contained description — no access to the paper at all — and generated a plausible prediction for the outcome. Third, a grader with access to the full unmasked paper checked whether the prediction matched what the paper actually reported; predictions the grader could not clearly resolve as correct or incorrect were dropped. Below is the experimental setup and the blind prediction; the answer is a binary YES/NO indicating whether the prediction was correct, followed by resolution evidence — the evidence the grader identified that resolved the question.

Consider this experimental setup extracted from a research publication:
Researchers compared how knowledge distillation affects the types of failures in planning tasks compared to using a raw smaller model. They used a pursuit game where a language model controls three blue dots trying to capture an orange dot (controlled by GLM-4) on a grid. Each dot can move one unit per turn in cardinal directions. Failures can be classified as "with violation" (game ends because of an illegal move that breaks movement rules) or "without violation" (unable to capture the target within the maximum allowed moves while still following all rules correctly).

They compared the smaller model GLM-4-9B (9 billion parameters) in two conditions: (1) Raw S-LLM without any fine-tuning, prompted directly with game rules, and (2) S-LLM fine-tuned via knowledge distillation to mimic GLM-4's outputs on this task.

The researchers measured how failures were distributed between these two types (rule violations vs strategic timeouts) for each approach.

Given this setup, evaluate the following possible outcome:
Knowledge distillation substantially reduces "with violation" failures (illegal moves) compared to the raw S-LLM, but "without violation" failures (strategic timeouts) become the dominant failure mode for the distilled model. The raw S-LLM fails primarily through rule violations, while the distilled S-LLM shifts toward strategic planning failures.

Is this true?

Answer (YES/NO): YES